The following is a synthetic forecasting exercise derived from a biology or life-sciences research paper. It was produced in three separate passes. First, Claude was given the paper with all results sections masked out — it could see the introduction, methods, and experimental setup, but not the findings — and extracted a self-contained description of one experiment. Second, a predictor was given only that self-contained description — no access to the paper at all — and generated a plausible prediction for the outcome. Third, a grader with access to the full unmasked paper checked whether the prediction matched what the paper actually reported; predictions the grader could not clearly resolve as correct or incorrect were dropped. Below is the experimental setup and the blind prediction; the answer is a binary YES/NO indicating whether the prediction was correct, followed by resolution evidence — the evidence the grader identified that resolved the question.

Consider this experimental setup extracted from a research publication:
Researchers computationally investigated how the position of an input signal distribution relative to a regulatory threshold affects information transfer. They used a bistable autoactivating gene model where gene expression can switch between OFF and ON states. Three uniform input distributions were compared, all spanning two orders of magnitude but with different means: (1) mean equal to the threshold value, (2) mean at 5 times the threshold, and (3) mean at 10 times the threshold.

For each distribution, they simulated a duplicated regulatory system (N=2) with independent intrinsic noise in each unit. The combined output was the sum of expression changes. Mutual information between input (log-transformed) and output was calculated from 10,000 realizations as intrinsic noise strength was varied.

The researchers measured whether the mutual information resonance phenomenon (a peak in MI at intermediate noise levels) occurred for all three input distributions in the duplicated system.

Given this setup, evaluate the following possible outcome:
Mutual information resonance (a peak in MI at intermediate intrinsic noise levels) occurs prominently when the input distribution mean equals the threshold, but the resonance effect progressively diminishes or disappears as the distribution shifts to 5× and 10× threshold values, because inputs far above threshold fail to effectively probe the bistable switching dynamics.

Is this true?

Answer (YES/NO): NO